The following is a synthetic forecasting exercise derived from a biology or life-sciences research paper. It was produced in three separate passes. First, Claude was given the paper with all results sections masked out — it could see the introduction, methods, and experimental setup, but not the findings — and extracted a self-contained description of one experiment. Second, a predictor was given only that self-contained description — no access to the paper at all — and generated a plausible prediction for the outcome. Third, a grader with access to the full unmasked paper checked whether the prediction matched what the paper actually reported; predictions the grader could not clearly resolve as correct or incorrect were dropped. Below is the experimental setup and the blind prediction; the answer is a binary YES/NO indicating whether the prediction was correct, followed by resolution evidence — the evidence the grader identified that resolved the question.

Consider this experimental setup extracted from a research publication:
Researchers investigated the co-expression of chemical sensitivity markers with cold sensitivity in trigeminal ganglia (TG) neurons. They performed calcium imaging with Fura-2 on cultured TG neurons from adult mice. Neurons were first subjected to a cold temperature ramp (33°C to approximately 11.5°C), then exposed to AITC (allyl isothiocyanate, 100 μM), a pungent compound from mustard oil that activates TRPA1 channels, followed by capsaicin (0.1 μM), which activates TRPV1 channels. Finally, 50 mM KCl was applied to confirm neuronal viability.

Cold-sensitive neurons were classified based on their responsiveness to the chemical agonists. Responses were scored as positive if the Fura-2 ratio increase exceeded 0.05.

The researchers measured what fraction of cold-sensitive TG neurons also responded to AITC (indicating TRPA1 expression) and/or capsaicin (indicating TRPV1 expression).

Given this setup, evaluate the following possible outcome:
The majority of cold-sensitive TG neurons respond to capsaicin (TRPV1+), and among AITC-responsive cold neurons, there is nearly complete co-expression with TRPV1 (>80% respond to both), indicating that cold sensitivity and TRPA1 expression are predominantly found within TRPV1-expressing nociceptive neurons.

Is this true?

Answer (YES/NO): NO